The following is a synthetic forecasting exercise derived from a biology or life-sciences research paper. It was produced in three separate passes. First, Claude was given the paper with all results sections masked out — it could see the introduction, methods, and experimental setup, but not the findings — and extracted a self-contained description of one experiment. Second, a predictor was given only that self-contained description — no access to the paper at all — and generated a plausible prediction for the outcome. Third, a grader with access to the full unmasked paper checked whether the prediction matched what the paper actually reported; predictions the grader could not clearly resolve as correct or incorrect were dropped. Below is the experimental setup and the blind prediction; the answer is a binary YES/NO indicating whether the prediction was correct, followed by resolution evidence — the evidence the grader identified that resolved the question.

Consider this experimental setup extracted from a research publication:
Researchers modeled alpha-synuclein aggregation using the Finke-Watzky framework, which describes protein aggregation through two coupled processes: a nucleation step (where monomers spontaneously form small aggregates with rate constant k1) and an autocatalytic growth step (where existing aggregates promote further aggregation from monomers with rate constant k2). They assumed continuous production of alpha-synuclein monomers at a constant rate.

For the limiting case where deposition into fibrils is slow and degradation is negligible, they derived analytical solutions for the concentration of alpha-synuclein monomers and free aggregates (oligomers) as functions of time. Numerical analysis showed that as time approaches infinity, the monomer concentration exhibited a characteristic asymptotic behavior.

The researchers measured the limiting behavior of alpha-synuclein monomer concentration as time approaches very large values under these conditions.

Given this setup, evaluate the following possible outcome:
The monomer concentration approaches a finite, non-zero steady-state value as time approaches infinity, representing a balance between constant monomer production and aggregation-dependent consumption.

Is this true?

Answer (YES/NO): NO